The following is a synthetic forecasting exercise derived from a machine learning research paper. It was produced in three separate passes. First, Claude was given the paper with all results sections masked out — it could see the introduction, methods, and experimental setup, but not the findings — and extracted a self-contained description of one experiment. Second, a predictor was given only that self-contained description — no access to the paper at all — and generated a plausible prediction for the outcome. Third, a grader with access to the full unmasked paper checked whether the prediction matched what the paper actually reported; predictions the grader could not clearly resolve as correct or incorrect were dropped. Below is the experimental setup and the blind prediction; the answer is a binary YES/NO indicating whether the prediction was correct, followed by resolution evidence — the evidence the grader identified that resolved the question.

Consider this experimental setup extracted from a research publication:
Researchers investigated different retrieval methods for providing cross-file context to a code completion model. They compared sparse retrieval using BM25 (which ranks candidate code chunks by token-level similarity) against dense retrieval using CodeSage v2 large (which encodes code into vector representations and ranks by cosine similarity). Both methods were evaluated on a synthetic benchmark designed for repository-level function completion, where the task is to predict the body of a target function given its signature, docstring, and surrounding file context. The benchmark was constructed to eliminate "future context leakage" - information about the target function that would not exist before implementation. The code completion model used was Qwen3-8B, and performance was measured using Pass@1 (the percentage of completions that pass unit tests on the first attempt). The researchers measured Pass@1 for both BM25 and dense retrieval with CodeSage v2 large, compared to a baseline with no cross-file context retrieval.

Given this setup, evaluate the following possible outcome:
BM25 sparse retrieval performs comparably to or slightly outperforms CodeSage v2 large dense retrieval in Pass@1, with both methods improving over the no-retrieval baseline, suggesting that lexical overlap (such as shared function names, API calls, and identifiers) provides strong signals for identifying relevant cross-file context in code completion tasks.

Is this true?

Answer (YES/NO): NO